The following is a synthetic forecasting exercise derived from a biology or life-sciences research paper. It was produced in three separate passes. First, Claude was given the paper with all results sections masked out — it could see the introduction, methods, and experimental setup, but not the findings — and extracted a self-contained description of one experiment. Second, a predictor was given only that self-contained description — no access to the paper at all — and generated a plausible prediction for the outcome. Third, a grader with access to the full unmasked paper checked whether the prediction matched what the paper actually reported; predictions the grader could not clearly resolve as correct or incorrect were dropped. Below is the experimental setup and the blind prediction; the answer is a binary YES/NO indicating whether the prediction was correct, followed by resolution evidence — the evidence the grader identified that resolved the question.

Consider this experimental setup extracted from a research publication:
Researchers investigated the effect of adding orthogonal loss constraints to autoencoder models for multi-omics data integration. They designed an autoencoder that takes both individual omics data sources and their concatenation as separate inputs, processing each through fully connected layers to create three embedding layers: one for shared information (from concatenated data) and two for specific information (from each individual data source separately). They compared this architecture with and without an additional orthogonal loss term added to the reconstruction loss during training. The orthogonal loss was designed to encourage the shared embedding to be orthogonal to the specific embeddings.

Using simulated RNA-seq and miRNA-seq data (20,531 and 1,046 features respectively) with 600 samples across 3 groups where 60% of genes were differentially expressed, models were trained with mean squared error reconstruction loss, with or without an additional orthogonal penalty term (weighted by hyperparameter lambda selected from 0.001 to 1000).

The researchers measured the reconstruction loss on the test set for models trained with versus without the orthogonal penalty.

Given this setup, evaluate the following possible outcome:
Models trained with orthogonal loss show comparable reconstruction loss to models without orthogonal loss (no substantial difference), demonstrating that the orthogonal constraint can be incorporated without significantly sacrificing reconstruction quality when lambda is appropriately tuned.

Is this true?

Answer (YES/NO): NO